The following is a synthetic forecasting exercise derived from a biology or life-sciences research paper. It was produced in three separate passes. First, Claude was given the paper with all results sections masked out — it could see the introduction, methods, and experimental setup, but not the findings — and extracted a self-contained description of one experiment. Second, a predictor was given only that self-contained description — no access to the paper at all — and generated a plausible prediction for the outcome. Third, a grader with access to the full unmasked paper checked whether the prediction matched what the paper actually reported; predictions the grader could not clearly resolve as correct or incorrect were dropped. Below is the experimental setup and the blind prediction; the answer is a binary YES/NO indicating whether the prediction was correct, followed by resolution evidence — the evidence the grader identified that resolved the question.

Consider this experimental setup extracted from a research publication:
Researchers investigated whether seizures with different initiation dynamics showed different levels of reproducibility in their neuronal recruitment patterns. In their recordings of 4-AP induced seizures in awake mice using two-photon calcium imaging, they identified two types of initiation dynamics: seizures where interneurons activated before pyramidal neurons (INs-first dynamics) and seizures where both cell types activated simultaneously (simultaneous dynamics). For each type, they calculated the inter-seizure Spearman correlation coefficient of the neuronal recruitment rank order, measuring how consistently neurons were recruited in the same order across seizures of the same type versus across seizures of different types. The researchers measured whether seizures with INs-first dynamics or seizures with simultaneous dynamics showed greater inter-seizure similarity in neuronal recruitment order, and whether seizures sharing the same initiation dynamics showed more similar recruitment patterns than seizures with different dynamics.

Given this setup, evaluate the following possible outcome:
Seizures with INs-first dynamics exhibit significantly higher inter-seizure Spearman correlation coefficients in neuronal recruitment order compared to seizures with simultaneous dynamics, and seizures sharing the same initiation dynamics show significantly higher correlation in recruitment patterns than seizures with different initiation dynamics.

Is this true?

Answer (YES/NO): YES